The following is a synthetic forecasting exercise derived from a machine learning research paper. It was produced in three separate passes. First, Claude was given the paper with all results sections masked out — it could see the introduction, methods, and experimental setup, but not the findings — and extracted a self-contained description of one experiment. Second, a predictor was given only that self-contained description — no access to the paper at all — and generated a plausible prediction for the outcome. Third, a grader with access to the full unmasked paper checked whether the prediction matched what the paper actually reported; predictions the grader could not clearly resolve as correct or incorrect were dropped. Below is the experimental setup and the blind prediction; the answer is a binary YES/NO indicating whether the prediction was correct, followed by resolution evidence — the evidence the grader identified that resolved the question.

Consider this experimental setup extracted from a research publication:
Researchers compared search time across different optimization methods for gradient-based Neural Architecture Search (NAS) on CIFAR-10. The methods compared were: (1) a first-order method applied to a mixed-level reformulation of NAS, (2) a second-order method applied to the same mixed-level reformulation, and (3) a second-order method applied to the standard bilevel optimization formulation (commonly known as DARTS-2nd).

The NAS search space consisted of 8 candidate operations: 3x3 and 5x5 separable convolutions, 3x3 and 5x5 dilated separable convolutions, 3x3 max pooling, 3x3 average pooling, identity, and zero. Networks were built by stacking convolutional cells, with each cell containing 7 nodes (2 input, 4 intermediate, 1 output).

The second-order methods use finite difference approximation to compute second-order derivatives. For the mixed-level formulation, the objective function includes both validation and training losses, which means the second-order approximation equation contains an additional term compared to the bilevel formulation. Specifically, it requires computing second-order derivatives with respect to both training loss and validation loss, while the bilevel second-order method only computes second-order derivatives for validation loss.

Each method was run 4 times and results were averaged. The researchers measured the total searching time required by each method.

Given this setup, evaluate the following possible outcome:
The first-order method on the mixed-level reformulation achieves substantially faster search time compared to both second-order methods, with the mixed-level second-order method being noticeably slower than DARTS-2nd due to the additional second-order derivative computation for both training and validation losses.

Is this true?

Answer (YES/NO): YES